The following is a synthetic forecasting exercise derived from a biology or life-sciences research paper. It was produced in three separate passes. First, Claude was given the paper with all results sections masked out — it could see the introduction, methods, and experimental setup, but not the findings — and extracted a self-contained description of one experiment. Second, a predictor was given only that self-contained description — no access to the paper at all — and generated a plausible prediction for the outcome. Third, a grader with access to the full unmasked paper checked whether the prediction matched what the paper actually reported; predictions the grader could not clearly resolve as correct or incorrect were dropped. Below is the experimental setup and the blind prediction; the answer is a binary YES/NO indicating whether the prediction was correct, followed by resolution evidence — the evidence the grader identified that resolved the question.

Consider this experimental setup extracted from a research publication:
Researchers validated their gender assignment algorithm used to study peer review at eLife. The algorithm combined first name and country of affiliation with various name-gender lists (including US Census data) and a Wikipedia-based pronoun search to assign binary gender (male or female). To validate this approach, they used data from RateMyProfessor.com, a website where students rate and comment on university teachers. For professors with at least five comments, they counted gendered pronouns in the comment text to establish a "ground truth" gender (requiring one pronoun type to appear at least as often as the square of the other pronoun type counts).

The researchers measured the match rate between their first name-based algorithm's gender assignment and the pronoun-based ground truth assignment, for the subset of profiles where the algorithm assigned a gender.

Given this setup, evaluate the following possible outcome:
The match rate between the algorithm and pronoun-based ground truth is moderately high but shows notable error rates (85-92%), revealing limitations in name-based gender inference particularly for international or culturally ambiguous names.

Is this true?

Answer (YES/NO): NO